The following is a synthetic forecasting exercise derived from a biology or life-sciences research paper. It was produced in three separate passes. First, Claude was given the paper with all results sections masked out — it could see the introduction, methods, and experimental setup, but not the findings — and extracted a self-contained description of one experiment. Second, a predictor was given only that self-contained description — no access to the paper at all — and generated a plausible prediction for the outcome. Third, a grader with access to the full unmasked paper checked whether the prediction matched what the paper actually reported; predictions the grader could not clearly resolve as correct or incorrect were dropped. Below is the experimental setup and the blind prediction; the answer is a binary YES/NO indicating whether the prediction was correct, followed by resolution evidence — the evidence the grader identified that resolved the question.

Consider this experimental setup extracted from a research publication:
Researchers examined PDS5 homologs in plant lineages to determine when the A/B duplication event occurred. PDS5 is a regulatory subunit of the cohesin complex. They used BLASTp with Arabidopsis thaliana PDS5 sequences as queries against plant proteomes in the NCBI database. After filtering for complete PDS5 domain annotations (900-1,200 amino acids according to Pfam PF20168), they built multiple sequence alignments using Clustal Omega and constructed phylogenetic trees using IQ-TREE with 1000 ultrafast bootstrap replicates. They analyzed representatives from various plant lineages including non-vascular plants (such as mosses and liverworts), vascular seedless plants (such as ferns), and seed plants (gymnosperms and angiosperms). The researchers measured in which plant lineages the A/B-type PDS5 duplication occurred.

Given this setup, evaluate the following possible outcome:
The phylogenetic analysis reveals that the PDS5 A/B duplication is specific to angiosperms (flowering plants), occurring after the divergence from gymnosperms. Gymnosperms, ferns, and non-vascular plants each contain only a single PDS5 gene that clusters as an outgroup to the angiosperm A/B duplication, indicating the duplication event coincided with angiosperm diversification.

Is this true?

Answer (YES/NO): NO